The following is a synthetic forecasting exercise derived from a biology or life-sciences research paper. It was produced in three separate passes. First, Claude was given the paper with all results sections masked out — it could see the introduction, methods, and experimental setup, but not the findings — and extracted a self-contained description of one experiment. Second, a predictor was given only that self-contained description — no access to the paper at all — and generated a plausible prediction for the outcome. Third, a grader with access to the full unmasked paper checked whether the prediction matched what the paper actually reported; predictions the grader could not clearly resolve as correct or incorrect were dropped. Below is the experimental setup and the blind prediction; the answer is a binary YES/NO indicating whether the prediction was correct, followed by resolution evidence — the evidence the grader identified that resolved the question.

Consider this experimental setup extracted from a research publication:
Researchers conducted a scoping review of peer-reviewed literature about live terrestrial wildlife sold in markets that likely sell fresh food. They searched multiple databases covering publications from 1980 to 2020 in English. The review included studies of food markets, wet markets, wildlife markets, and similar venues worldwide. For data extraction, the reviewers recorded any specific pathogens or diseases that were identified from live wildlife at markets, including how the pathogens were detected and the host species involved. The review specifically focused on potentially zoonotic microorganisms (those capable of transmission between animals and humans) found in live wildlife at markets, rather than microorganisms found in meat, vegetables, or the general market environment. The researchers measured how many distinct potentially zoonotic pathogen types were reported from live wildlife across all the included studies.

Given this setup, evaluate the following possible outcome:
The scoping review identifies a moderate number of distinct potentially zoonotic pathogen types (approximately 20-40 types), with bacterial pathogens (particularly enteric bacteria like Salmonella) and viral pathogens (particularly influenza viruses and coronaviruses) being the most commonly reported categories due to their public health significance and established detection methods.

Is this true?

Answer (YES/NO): NO